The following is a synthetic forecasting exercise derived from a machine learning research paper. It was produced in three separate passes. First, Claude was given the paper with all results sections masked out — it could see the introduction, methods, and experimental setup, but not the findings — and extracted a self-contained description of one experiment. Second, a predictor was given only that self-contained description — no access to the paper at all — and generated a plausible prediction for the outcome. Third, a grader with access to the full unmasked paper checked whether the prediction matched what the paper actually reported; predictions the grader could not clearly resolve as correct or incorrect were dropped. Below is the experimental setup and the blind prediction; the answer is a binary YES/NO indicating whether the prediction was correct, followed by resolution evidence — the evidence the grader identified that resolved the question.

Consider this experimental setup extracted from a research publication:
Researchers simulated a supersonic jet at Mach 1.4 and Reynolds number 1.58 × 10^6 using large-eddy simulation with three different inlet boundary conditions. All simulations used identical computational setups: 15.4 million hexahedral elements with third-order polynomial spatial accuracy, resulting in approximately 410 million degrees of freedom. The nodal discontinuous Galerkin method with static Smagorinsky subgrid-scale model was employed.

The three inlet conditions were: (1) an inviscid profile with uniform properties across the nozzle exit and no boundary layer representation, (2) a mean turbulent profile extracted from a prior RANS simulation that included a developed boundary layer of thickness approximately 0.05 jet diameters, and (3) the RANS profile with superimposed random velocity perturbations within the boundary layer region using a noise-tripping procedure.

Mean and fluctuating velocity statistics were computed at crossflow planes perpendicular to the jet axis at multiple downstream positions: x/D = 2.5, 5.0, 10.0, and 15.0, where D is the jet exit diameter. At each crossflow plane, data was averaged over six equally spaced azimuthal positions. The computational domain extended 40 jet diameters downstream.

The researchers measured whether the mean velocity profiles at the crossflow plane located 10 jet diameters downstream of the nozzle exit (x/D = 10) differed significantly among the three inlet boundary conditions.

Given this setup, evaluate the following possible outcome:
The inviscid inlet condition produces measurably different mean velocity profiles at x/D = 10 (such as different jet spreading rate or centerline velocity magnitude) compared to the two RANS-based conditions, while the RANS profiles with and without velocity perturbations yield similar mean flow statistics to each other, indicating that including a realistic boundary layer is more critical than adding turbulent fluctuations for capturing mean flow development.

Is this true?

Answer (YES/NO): YES